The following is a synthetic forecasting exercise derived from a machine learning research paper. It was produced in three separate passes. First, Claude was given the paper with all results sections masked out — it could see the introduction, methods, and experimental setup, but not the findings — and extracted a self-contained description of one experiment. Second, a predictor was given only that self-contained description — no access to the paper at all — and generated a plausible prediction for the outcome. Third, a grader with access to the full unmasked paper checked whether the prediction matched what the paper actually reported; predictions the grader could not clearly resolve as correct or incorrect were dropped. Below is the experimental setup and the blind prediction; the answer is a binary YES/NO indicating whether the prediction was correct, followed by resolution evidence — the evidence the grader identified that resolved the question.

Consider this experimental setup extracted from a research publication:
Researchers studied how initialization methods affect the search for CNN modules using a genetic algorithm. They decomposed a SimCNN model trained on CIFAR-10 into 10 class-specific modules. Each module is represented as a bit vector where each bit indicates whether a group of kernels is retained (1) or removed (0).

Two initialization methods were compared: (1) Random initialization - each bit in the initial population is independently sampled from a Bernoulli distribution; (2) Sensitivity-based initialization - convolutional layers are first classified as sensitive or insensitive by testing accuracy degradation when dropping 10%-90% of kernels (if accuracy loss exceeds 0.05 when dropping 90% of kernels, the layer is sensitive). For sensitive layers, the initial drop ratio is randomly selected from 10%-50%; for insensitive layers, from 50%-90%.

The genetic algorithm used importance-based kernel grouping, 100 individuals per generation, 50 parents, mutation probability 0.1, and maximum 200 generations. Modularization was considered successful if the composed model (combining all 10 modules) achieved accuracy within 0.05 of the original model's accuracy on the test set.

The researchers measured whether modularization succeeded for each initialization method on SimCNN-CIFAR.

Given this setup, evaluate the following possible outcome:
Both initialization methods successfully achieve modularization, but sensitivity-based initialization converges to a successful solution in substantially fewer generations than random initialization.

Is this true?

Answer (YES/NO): NO